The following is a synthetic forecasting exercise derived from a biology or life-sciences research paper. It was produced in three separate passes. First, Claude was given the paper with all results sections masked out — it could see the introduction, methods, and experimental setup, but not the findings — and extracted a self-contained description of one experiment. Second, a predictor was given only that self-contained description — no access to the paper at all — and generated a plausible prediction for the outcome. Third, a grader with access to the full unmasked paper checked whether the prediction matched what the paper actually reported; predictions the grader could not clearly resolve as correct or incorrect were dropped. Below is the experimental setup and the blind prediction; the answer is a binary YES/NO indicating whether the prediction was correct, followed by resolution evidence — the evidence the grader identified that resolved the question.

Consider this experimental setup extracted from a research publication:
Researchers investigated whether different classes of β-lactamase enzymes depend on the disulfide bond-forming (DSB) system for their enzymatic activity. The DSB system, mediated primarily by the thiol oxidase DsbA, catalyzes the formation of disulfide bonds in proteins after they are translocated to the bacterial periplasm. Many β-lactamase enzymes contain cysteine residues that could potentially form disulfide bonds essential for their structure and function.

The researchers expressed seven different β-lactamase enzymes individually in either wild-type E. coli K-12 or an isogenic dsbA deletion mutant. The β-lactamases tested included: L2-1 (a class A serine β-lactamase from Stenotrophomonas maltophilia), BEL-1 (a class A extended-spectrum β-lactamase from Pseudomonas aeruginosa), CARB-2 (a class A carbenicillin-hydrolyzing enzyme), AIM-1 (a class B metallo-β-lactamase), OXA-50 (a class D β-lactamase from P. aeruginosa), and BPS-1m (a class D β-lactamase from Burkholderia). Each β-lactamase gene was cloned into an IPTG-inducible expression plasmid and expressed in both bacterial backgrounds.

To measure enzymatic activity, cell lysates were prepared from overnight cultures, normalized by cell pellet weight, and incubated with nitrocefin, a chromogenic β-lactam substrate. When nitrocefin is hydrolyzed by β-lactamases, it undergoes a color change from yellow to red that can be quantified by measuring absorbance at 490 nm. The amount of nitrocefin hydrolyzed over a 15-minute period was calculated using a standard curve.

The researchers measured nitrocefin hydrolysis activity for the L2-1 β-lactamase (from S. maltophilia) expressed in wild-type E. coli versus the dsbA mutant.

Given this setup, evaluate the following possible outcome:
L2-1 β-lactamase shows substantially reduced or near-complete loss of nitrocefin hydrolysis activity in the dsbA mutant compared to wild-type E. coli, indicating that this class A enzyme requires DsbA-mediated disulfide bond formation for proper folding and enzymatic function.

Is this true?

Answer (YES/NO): NO